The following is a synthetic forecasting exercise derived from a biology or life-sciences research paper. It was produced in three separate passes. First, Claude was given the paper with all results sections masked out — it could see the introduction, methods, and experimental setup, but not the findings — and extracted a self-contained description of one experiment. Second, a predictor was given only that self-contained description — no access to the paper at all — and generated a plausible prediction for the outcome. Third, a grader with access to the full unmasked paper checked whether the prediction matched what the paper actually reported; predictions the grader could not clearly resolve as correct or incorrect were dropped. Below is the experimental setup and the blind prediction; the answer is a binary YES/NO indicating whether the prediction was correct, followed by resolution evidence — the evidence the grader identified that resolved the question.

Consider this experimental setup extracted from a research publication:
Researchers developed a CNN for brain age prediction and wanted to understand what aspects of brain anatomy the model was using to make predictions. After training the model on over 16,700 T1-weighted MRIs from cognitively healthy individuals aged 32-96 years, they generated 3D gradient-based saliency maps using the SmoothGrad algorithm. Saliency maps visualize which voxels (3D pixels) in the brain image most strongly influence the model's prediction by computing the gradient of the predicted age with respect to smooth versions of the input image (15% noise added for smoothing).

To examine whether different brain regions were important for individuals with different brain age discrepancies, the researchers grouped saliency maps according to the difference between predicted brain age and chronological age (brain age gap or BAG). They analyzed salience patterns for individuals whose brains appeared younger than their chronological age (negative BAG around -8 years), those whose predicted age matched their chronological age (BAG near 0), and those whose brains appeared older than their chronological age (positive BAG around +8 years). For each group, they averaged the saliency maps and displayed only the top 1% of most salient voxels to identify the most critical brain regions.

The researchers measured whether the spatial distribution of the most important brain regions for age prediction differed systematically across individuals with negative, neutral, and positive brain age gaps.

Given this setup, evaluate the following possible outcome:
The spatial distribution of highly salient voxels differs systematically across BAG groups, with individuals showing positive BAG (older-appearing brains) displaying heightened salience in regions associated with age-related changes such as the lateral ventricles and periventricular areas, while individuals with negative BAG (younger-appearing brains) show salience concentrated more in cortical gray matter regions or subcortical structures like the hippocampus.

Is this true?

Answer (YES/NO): NO